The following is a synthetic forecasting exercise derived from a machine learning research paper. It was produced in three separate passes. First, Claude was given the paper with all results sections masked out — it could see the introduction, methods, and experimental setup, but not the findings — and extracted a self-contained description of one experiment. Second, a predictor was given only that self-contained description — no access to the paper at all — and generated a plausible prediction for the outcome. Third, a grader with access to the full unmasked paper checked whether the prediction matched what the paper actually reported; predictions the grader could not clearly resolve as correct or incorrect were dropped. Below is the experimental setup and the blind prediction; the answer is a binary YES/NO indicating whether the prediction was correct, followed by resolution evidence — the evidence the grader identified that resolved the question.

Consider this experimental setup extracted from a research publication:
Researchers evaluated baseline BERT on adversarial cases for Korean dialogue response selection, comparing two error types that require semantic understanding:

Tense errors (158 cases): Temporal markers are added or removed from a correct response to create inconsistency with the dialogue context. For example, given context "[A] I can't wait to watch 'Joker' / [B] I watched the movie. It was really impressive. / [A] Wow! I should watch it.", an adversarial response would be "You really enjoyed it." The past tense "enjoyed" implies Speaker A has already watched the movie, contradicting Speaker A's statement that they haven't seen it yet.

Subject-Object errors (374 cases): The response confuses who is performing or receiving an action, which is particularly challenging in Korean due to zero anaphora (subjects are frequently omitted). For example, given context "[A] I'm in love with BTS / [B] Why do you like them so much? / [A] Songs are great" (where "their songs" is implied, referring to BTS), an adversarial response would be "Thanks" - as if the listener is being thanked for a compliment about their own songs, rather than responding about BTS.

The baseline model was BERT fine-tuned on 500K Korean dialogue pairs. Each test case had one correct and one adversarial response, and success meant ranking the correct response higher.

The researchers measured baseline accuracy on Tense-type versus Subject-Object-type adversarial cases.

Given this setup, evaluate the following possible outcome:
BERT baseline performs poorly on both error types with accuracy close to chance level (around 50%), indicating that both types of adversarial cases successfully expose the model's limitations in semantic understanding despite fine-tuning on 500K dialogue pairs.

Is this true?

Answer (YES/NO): NO